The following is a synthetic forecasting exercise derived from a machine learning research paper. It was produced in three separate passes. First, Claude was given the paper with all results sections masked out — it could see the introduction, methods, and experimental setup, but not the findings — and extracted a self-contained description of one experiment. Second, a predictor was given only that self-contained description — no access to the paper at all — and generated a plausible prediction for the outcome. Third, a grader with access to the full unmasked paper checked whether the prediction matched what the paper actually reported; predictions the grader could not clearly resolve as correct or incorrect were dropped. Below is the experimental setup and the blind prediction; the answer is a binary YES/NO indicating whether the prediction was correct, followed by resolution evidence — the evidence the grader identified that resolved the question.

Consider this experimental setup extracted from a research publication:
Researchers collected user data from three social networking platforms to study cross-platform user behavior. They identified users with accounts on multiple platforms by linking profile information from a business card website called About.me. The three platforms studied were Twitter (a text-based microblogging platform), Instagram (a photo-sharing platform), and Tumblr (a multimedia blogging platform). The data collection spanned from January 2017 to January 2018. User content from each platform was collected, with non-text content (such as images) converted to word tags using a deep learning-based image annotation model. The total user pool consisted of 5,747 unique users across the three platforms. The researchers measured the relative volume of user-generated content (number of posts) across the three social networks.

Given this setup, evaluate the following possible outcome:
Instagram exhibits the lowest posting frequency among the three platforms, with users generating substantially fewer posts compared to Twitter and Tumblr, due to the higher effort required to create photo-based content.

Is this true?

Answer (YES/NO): YES